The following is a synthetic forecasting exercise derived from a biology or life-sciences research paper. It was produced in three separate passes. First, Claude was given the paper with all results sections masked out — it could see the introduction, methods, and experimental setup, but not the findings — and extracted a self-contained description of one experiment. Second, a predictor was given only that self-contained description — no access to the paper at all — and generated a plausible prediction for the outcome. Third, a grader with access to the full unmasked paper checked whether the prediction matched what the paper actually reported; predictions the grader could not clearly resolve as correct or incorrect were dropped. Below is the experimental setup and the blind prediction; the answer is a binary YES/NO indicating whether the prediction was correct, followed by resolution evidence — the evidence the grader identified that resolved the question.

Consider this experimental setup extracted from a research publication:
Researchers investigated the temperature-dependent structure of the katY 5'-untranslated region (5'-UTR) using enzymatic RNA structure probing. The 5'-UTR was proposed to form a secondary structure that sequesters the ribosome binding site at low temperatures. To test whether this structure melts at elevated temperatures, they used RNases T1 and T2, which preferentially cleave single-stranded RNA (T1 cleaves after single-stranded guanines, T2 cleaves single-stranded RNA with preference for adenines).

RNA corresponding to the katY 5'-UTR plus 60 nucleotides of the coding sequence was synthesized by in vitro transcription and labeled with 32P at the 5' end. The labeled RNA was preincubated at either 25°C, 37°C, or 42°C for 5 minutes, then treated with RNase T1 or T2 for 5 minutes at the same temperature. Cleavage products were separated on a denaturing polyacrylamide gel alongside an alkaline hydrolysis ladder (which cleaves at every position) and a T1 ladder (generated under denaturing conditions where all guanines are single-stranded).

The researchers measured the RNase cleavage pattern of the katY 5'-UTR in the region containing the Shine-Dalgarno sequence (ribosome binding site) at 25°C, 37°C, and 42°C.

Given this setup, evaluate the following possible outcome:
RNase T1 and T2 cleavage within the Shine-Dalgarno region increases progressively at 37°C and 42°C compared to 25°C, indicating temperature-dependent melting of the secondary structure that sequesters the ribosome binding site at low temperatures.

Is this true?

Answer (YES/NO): YES